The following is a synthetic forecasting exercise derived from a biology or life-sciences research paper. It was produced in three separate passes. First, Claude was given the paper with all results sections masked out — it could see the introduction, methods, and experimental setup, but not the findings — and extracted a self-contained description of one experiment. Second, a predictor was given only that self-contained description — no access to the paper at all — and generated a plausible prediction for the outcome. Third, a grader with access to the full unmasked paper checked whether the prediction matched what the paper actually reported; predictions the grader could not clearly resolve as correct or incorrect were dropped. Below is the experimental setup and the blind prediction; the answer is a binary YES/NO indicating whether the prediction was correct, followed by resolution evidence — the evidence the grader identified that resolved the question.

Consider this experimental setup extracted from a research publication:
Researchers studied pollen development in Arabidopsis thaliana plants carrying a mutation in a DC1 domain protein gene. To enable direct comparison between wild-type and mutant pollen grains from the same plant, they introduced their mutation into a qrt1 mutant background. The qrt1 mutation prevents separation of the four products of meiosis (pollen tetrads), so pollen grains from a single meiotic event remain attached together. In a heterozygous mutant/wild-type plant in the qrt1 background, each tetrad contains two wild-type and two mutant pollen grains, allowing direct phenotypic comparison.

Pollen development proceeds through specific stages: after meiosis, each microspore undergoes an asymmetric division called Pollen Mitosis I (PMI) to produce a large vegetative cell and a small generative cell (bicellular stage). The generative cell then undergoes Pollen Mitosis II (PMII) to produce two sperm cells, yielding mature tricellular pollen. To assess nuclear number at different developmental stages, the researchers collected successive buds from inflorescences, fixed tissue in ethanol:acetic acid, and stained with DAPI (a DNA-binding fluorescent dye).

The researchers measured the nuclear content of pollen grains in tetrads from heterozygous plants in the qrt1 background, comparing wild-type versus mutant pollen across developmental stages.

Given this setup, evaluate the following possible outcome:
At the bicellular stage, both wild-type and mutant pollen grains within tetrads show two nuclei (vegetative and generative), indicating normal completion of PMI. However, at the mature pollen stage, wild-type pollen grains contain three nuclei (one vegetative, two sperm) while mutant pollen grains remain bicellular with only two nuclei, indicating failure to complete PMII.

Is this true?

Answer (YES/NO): YES